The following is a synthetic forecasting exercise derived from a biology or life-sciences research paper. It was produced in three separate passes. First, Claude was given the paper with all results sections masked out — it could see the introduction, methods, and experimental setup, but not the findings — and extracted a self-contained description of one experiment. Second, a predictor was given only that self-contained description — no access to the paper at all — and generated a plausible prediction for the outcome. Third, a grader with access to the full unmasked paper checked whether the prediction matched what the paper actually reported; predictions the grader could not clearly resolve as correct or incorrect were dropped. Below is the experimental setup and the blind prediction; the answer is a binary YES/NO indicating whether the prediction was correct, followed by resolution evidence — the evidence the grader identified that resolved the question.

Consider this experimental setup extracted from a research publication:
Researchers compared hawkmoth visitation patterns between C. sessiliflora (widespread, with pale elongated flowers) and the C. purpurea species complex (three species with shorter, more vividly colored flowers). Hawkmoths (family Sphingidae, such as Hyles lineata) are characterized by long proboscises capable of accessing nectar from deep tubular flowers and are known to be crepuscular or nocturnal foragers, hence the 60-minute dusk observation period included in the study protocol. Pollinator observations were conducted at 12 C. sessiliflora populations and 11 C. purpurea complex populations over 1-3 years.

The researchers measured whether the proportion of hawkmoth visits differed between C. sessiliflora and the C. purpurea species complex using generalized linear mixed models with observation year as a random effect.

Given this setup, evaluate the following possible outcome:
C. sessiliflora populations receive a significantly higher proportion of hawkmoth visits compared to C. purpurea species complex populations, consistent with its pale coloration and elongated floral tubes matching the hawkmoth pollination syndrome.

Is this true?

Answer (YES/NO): NO